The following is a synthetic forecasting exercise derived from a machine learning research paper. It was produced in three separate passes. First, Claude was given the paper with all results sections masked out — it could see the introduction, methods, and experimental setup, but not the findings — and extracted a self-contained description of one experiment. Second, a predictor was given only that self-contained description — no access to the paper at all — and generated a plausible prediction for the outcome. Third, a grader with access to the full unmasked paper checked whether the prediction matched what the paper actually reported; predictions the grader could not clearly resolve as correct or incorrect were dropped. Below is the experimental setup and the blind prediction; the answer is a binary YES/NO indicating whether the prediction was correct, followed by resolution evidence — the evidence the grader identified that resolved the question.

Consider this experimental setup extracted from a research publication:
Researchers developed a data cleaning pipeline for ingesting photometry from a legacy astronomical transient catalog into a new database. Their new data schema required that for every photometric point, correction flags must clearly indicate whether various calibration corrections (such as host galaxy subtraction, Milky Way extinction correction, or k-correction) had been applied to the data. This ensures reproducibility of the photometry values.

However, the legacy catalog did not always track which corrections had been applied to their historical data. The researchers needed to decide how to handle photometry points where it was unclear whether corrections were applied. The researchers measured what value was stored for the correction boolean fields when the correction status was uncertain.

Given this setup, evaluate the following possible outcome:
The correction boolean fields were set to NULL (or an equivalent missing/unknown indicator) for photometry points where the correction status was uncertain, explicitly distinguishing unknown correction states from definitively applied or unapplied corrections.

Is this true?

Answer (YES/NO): YES